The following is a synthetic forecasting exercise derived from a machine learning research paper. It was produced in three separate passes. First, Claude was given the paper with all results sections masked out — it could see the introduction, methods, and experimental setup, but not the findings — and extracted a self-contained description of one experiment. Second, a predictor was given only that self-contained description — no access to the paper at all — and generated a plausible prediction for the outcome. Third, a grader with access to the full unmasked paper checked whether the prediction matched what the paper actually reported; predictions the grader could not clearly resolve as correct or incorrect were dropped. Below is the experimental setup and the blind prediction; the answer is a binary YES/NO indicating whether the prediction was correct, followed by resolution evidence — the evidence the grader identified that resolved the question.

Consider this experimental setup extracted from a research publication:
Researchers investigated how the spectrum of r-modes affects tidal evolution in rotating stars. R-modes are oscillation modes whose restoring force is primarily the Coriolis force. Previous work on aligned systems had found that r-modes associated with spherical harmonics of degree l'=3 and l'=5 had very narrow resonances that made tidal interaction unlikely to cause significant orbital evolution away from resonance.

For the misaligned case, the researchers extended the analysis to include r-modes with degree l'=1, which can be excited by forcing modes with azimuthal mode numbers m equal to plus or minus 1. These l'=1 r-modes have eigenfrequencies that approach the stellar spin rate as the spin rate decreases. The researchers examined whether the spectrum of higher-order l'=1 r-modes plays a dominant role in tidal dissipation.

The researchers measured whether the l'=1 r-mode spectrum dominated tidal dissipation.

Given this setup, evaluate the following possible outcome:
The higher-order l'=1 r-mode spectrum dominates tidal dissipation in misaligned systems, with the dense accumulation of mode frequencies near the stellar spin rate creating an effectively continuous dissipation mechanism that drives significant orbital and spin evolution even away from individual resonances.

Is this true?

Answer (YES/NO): NO